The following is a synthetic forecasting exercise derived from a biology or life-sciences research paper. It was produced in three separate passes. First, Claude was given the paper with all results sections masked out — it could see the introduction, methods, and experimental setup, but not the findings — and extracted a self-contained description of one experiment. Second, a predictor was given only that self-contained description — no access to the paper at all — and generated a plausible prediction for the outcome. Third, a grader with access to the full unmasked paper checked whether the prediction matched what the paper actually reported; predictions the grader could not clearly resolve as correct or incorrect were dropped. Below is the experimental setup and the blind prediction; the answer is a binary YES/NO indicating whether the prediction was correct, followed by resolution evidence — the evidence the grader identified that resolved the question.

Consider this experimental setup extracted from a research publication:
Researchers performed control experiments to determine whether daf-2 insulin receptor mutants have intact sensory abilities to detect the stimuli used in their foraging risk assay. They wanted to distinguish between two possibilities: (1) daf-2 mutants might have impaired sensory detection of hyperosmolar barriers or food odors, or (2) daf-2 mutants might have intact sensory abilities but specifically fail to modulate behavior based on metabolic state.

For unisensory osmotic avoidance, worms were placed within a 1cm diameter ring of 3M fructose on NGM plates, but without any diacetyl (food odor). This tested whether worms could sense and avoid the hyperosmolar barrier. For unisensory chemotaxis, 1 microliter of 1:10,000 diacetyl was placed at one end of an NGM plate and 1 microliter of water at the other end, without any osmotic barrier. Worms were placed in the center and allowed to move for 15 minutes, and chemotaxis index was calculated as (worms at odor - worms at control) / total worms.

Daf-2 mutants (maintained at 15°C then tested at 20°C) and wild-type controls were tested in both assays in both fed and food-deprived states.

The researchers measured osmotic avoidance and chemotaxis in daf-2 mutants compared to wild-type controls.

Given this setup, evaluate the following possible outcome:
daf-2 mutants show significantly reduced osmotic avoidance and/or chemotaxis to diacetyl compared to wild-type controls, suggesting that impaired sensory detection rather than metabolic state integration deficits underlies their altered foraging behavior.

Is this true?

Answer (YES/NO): NO